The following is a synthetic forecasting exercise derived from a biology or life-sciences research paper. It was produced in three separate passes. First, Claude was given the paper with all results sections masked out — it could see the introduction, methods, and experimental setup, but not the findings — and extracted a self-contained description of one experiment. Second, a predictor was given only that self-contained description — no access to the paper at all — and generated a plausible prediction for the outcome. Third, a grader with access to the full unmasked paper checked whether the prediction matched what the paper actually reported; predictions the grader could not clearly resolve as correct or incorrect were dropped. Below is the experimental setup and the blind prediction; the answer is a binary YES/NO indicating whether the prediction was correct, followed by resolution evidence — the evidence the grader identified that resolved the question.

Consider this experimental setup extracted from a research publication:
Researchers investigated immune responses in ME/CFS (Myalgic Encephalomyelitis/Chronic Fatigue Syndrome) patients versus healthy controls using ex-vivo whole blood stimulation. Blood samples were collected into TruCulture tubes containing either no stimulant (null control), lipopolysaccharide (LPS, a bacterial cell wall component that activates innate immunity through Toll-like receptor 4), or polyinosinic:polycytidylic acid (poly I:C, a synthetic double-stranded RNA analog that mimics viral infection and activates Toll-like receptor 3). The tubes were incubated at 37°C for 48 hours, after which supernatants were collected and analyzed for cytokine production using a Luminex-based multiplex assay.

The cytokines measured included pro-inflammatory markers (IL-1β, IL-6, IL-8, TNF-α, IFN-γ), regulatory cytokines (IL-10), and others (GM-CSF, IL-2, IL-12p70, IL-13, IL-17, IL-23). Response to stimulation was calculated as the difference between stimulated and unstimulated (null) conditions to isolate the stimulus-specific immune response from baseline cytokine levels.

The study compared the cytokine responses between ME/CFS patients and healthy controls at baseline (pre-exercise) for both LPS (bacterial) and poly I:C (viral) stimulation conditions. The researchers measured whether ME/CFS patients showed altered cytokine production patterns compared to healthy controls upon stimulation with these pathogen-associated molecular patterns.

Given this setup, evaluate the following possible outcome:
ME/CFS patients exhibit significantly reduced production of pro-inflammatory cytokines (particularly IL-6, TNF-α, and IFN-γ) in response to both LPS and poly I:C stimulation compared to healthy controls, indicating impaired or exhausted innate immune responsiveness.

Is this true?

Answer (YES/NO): NO